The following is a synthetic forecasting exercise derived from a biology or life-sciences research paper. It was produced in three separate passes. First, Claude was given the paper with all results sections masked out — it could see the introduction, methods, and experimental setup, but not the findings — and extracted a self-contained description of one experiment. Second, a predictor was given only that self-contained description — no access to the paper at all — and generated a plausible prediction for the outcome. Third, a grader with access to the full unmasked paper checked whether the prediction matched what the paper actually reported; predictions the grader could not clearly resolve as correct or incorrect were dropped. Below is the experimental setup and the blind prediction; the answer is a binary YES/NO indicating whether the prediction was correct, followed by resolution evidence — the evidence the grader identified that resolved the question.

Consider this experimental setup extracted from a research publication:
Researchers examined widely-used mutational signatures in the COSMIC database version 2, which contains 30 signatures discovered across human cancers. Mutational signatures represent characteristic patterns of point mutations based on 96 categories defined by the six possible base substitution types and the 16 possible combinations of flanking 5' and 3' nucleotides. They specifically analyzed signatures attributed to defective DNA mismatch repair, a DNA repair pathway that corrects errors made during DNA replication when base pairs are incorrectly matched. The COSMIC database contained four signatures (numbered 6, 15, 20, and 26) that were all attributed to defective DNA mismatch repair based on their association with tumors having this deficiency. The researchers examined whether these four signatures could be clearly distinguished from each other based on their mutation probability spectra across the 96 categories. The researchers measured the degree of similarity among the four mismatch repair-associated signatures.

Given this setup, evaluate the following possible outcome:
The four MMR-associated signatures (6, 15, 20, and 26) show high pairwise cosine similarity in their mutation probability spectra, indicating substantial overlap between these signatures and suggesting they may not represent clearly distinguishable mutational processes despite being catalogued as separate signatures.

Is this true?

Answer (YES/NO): YES